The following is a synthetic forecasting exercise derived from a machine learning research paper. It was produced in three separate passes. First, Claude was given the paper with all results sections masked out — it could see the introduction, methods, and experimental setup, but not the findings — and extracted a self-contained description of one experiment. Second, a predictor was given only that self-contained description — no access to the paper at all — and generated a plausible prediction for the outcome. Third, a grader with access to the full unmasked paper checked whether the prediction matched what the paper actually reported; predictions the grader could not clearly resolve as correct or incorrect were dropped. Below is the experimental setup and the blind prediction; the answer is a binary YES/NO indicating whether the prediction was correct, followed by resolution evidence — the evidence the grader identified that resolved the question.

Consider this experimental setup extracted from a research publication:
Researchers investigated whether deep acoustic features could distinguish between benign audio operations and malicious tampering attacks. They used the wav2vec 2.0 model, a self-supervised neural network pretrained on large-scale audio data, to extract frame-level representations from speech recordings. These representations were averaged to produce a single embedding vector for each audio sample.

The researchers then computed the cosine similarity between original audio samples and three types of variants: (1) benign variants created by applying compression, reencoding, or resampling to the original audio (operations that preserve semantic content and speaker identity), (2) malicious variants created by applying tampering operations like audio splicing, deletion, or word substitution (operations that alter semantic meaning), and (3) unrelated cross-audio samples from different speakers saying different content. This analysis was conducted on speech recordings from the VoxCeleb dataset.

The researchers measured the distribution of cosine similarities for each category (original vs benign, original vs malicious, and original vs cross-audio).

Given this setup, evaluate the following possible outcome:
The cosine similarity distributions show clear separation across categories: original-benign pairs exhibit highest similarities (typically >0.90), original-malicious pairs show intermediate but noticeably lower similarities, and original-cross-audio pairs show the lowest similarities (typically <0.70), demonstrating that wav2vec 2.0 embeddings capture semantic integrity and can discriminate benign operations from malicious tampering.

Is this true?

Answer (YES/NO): NO